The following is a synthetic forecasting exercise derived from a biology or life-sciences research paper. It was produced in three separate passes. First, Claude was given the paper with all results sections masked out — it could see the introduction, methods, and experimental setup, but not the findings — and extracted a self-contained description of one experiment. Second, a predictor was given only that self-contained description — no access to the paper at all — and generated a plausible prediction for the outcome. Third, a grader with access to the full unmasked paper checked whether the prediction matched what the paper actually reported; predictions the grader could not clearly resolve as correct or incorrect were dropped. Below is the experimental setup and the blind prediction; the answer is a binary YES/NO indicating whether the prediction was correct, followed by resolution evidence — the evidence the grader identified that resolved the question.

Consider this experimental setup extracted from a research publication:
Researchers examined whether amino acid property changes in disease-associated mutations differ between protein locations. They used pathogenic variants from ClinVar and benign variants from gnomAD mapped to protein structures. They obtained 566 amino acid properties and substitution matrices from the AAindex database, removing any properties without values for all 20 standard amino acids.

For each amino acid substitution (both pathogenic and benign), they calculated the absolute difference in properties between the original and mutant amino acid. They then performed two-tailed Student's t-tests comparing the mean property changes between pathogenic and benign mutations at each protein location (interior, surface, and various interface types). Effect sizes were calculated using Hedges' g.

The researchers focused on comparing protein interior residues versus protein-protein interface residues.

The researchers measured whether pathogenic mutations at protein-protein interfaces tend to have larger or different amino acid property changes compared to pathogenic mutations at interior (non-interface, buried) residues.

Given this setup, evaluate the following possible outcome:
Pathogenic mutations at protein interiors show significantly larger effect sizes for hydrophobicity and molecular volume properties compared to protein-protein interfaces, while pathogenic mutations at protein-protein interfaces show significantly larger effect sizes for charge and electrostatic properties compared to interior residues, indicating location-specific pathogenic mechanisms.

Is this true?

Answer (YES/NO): NO